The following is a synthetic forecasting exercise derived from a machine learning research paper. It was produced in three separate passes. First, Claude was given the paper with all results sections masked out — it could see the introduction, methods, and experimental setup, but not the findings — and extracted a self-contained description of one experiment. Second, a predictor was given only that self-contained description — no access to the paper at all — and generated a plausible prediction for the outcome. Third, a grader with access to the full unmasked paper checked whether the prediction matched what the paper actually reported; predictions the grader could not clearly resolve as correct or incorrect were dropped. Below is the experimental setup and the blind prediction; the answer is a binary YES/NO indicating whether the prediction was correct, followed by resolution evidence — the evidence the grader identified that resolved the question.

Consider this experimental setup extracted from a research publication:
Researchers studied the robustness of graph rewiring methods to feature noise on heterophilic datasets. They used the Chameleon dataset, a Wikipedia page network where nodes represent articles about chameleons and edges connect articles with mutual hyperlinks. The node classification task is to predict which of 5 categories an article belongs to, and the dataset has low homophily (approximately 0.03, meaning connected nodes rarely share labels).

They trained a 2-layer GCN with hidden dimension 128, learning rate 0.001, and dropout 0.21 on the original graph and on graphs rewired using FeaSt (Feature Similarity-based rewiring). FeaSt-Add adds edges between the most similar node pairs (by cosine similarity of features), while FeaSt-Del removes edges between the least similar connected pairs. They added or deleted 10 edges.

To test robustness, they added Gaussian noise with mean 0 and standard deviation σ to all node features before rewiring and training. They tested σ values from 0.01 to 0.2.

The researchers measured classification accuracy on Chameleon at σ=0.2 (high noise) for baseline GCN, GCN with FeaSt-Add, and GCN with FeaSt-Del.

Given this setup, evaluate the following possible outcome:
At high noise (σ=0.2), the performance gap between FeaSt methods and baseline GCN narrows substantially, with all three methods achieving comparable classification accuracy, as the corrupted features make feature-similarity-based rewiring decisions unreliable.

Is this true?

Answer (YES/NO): NO